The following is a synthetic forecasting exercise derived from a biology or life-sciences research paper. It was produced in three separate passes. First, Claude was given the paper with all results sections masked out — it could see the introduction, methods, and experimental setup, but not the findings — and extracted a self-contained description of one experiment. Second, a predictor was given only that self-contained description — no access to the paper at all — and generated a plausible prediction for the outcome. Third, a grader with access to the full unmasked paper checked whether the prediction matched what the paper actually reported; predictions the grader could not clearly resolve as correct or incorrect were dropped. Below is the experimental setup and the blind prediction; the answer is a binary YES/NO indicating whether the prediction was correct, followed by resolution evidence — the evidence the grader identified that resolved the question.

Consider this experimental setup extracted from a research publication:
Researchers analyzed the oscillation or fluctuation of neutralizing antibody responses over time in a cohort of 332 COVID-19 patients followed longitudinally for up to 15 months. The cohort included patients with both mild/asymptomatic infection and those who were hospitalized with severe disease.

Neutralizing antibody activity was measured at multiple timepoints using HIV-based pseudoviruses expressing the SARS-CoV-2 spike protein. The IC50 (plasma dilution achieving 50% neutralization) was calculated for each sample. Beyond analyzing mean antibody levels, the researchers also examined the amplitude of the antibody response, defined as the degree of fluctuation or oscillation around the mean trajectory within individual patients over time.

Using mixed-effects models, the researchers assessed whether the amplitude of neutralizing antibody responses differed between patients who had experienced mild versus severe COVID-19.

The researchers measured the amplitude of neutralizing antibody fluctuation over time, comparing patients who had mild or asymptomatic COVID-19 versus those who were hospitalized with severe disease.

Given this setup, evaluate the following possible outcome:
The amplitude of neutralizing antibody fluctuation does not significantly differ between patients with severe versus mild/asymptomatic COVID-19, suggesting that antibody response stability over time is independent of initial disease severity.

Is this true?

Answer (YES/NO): NO